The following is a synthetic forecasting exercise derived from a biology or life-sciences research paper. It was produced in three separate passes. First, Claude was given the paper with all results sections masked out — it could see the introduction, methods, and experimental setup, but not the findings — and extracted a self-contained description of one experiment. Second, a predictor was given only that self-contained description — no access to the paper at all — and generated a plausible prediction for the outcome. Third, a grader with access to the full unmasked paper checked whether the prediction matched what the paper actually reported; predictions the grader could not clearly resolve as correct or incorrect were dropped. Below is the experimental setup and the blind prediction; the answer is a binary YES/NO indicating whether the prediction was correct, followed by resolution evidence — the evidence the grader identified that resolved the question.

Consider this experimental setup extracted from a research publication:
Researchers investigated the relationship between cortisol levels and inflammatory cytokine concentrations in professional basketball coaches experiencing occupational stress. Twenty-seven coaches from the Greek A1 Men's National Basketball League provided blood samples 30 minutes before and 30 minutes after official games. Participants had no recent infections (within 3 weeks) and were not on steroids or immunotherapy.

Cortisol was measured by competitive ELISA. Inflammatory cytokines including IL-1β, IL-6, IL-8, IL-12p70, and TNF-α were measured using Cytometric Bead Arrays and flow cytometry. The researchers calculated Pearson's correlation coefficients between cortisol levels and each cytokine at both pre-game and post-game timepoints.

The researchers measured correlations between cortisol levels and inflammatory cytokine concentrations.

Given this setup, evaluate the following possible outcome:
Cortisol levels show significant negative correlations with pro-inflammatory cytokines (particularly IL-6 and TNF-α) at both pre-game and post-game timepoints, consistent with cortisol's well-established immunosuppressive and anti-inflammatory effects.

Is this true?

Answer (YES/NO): NO